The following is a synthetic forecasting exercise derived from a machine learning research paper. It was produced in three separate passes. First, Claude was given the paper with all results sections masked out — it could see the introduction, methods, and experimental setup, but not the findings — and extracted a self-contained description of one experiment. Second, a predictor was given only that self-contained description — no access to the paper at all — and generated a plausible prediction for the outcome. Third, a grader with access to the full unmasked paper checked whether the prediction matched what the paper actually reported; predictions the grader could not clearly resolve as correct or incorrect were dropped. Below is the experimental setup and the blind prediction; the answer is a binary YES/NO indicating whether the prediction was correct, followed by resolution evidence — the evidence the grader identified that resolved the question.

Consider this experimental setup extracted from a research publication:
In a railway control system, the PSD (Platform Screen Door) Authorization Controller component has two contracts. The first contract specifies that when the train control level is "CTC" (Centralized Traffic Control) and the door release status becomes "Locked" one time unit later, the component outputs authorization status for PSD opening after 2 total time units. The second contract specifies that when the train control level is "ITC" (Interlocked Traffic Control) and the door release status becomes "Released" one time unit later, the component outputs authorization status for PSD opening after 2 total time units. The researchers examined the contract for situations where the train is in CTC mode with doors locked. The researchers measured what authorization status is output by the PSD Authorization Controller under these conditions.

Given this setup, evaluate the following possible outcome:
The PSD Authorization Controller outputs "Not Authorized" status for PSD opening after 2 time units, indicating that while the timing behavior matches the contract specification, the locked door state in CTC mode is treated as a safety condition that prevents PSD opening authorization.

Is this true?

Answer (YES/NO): YES